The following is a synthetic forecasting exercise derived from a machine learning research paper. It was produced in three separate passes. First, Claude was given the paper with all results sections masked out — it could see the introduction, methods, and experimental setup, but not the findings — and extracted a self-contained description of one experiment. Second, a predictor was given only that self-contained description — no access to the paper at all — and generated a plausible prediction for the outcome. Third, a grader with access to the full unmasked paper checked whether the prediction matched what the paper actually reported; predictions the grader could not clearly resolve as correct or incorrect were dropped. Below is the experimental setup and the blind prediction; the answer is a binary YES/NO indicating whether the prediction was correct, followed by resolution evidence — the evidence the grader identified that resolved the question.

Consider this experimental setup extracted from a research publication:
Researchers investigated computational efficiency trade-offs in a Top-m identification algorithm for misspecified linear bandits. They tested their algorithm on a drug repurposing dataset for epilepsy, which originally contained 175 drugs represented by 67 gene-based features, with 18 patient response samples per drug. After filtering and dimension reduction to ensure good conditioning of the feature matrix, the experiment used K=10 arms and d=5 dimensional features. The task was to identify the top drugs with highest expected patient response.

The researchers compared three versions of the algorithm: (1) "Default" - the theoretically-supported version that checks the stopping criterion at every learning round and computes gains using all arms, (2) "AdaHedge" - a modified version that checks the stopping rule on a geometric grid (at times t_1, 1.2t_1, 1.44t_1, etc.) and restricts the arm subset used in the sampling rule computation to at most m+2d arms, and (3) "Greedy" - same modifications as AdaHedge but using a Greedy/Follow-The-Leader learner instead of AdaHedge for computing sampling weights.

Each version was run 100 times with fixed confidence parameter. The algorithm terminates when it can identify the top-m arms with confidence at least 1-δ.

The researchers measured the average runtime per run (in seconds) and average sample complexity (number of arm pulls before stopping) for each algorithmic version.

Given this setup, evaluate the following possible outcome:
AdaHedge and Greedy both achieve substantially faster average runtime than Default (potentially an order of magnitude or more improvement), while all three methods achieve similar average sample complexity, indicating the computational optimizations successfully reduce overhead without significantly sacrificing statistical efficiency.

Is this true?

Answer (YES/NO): NO